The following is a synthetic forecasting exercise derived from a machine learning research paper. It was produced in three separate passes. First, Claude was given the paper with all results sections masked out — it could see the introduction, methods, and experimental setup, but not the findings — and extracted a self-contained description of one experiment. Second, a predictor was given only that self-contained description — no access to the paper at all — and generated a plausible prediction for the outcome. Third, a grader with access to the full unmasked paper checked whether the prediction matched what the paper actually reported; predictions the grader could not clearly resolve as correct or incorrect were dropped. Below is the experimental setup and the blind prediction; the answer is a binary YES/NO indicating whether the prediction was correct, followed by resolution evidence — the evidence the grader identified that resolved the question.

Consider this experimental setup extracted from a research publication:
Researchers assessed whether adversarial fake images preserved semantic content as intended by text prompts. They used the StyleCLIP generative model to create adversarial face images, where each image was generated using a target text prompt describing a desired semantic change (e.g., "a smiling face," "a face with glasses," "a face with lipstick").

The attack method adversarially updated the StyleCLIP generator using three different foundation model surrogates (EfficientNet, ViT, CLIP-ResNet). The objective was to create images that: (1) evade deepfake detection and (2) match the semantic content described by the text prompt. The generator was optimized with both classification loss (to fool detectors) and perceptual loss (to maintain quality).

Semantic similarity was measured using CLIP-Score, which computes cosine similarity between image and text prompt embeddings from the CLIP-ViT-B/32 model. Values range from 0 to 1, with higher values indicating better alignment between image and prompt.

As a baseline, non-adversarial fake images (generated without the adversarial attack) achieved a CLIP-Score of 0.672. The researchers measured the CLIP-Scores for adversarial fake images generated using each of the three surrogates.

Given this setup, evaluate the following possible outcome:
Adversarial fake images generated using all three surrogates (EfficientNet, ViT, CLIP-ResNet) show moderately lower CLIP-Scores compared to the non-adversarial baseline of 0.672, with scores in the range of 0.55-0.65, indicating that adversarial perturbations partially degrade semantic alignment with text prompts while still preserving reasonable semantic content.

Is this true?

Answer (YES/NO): NO